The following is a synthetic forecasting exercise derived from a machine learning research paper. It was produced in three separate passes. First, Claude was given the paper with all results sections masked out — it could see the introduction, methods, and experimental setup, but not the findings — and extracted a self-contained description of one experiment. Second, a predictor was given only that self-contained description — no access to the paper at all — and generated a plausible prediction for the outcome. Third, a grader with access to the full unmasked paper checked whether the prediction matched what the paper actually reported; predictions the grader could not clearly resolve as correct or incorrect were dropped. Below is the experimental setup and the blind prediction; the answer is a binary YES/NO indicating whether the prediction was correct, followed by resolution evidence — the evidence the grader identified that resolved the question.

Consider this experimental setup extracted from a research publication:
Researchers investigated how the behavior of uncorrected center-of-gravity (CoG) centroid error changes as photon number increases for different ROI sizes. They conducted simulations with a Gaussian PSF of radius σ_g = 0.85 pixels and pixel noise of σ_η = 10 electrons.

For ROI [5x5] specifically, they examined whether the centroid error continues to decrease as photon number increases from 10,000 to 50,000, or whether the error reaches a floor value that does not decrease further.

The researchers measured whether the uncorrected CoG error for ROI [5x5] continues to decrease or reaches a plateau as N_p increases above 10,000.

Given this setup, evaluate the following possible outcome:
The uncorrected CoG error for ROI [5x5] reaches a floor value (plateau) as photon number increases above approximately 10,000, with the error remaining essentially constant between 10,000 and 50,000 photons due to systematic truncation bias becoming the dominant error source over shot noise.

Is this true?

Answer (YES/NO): YES